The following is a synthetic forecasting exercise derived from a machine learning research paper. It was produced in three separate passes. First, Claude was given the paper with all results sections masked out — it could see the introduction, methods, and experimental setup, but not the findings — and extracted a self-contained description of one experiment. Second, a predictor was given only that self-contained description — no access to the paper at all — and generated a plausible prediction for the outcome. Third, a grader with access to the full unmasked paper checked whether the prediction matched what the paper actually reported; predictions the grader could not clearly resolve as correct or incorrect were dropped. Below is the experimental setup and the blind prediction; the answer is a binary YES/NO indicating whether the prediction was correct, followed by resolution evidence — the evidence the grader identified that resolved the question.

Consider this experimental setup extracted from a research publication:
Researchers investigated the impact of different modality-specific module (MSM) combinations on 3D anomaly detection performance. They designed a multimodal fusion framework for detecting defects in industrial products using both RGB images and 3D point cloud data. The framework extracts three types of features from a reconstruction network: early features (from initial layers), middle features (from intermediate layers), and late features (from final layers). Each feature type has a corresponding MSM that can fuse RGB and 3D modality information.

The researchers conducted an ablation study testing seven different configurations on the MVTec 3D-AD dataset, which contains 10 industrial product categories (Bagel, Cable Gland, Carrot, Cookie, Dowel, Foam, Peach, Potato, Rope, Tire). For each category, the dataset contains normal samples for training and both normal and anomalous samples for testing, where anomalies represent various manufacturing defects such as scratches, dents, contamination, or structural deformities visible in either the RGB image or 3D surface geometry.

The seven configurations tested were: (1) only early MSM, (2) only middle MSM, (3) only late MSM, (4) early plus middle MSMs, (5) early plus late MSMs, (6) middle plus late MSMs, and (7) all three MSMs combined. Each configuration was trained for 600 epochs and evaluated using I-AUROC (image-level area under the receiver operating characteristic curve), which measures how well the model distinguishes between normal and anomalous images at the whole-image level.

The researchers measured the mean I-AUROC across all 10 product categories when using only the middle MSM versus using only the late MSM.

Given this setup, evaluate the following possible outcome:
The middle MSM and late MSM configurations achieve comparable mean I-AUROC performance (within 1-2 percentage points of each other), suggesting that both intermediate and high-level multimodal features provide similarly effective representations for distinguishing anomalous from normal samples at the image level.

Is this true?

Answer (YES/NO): NO